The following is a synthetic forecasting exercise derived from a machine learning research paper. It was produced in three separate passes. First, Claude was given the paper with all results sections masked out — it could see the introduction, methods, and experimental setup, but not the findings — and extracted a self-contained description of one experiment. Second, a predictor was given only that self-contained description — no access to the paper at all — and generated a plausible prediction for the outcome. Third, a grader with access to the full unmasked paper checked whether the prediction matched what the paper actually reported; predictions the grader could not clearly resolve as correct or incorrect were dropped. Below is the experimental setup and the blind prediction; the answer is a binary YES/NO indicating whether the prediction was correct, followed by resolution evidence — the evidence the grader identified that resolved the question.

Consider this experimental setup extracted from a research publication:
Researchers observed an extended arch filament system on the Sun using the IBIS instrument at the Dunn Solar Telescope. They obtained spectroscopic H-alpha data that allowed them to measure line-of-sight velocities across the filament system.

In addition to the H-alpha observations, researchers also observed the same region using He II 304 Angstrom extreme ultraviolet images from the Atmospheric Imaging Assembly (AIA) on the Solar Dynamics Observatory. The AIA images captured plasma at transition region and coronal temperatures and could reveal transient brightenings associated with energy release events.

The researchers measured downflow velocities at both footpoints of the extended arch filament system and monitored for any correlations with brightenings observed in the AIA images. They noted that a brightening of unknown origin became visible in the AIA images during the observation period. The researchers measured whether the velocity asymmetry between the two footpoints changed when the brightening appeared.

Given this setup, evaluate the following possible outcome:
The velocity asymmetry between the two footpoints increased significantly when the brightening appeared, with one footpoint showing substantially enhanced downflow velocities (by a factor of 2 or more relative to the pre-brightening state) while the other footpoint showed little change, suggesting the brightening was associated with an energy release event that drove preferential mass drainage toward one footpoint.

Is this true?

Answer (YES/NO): NO